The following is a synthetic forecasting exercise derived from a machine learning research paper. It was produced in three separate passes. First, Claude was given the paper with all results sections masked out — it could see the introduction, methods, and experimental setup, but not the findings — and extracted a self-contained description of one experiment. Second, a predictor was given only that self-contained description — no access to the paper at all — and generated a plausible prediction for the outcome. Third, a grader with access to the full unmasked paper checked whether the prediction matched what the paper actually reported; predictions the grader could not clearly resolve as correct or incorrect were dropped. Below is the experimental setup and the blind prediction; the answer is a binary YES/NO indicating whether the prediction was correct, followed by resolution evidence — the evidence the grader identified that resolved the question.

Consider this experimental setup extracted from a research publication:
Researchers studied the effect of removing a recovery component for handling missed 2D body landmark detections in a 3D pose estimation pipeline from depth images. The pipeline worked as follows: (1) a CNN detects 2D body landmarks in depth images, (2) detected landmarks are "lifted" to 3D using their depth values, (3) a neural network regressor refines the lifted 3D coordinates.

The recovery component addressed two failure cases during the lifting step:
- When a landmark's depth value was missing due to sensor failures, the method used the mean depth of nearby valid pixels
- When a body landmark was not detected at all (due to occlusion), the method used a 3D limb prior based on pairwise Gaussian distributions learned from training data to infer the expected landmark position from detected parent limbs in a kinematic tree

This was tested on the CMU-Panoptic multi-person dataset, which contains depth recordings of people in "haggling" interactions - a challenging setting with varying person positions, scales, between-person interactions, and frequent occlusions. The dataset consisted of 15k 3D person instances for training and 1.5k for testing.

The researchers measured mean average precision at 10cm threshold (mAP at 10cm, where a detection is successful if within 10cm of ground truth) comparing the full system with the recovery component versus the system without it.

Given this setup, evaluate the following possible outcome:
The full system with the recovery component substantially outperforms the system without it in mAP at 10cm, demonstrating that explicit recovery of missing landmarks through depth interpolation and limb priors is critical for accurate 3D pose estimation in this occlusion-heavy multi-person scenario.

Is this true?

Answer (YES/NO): YES